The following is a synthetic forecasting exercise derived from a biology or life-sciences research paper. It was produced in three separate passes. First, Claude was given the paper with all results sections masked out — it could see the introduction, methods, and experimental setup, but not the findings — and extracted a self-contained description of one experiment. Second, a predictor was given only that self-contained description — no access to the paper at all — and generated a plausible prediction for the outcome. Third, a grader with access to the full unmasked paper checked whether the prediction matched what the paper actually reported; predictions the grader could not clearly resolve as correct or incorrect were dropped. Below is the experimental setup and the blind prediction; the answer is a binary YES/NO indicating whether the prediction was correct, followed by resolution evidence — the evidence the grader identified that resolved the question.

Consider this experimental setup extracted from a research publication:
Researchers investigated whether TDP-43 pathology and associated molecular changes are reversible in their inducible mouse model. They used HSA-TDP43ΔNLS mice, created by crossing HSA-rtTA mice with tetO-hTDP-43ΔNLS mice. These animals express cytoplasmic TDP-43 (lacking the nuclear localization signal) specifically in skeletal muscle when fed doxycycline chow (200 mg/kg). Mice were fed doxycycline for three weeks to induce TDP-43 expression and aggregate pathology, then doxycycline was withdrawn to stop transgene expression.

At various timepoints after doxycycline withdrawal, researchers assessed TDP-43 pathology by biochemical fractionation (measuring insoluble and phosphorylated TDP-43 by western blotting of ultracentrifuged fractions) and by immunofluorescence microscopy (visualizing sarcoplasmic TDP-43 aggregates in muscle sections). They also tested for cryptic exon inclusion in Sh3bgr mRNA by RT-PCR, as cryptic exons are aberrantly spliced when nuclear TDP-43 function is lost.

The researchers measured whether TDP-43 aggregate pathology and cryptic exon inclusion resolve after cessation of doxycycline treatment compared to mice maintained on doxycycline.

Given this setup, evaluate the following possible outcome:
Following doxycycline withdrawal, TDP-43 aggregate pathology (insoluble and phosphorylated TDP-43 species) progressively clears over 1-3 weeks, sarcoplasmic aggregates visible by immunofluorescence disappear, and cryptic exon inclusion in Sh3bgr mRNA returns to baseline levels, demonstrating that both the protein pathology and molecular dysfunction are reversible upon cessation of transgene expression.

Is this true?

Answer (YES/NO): YES